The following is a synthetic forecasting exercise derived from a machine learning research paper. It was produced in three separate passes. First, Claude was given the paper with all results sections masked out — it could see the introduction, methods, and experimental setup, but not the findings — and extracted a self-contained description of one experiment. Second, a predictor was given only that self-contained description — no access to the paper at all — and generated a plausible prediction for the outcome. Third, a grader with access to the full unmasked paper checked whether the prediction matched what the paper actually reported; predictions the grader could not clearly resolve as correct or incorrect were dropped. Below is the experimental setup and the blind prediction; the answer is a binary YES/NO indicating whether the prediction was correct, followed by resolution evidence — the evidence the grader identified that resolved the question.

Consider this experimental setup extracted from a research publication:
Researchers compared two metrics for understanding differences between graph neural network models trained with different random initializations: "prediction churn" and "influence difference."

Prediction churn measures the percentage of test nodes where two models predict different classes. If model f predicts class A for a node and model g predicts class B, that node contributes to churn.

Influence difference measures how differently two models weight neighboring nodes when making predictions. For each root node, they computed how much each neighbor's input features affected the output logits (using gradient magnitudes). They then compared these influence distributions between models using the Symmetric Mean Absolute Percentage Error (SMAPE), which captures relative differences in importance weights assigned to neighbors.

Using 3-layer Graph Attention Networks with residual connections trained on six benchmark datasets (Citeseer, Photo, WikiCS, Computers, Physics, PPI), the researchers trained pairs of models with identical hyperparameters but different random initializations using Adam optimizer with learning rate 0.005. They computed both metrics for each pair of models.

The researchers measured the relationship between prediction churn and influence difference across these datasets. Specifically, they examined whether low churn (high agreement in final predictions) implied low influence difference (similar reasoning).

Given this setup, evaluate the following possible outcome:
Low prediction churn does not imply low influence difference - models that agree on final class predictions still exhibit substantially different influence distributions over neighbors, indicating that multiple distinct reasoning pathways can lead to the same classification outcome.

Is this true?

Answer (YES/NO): YES